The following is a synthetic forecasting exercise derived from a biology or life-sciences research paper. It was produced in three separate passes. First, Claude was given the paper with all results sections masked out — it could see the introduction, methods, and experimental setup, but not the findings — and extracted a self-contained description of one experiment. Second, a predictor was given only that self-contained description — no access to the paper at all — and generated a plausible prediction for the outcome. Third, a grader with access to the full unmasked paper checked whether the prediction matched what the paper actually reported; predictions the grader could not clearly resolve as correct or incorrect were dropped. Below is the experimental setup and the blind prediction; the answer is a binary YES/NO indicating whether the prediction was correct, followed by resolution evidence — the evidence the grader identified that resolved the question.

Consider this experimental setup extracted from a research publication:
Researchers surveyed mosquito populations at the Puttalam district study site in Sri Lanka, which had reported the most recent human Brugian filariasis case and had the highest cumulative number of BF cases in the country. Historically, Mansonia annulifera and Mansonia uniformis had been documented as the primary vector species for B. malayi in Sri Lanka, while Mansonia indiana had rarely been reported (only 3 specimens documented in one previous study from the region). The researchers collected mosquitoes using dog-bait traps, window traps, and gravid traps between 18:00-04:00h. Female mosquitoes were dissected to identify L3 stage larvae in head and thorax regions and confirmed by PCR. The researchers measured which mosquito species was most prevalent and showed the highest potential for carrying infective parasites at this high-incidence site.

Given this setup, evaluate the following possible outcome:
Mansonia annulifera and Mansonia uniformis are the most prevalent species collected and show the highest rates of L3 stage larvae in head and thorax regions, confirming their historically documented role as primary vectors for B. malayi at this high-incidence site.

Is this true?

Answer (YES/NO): NO